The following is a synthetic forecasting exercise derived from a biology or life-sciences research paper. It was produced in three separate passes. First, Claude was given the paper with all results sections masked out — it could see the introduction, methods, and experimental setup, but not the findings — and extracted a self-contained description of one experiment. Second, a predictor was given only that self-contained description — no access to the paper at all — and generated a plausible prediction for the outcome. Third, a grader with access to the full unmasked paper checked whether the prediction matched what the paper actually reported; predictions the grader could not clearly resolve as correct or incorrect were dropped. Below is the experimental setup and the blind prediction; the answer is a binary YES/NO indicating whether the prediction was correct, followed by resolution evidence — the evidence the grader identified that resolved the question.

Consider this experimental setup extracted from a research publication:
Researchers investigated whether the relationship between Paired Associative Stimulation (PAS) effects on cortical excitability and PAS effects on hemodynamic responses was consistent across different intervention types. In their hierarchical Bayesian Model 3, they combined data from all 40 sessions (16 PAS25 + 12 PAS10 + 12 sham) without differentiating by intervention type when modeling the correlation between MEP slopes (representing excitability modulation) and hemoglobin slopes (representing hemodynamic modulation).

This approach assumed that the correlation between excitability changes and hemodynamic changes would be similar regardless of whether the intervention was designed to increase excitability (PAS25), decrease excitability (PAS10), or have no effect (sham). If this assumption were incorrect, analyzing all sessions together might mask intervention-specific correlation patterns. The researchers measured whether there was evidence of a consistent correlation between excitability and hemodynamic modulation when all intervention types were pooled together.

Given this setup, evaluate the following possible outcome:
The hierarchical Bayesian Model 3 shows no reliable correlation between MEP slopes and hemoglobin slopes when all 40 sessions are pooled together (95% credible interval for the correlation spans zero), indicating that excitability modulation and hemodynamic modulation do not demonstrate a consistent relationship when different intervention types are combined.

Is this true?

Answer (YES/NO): NO